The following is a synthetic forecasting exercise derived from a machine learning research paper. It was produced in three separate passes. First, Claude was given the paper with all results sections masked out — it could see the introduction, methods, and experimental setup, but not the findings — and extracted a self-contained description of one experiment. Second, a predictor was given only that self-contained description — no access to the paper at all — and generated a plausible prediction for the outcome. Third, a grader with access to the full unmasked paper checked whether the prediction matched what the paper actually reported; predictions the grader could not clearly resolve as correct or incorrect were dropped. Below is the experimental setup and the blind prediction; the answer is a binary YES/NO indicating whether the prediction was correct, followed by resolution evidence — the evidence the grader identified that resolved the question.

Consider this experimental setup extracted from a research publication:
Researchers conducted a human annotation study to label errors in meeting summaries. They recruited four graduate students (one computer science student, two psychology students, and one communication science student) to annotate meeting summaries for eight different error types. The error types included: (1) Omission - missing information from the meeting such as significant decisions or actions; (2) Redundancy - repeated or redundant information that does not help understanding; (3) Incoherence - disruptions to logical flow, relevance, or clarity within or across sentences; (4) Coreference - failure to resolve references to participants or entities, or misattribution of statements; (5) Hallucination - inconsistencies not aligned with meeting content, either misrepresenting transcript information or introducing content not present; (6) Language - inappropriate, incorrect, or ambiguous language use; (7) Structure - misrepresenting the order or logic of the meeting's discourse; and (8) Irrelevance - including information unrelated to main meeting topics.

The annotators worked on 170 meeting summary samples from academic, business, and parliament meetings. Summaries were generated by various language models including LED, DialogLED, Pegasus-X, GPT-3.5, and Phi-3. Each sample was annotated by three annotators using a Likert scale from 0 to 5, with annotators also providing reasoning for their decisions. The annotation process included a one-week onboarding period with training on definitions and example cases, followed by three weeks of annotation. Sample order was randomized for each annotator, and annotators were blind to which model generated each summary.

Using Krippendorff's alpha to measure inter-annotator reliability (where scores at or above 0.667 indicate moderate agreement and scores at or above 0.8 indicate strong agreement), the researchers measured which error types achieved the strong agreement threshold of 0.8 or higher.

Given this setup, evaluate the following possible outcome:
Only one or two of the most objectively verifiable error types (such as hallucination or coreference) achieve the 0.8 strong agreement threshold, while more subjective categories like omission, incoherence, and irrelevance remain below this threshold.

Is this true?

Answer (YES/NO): NO